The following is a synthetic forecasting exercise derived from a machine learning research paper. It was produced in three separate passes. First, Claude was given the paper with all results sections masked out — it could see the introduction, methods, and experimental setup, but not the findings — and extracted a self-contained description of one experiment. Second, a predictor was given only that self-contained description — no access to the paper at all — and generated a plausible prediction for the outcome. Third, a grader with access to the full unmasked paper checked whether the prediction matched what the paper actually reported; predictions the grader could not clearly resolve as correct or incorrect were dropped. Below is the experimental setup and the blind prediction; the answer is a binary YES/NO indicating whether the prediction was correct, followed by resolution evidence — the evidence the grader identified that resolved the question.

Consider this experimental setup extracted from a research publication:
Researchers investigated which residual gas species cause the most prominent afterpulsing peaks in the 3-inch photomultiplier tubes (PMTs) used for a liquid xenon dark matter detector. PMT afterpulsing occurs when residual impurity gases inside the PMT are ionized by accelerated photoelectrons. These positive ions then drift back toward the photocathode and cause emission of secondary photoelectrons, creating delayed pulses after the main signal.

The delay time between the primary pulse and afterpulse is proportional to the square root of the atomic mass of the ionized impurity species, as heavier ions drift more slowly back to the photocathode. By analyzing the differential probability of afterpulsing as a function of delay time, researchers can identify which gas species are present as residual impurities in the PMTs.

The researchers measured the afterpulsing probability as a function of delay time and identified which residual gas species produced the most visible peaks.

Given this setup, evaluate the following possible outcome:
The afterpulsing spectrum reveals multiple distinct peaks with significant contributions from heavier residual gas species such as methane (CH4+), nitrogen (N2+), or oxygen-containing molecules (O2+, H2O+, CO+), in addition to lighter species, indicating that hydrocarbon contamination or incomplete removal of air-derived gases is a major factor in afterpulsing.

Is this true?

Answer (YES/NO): NO